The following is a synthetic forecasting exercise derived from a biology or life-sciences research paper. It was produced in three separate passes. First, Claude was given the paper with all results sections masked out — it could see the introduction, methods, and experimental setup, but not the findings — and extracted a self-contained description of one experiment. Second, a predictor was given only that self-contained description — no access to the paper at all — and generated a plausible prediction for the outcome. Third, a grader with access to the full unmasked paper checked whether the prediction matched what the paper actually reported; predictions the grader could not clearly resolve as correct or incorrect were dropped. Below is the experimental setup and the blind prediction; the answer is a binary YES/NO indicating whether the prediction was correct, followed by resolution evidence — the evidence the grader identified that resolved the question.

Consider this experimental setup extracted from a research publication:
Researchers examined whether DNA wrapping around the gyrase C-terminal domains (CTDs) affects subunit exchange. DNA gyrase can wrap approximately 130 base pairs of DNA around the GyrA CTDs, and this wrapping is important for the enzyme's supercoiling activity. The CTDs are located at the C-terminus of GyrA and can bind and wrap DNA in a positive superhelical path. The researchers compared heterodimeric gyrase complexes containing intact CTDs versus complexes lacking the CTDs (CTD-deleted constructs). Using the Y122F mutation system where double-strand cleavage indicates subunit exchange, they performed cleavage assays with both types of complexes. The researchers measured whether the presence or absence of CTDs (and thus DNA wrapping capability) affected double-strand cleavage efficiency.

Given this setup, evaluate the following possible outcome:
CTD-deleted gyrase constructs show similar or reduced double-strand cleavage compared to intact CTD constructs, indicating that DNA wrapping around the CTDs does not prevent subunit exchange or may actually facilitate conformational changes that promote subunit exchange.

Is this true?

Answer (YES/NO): YES